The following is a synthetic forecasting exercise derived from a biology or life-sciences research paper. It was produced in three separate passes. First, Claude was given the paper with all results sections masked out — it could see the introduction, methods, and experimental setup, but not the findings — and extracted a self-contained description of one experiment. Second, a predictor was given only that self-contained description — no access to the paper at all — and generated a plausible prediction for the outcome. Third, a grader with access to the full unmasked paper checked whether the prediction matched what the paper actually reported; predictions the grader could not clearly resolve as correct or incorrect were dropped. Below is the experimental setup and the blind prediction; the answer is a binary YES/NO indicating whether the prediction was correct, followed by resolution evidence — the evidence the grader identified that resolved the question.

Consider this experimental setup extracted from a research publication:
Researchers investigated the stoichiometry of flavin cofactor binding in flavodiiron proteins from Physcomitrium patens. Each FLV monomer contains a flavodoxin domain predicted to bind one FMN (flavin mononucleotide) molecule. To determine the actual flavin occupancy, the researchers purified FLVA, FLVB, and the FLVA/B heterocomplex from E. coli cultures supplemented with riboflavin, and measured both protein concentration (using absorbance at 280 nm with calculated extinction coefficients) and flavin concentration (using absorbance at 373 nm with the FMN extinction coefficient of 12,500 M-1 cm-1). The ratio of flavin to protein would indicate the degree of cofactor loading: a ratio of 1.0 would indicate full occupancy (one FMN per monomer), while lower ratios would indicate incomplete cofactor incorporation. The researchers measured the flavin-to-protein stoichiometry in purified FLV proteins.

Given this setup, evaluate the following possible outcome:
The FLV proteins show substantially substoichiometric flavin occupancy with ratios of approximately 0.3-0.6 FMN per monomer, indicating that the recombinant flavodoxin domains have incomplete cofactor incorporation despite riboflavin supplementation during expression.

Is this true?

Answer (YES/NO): NO